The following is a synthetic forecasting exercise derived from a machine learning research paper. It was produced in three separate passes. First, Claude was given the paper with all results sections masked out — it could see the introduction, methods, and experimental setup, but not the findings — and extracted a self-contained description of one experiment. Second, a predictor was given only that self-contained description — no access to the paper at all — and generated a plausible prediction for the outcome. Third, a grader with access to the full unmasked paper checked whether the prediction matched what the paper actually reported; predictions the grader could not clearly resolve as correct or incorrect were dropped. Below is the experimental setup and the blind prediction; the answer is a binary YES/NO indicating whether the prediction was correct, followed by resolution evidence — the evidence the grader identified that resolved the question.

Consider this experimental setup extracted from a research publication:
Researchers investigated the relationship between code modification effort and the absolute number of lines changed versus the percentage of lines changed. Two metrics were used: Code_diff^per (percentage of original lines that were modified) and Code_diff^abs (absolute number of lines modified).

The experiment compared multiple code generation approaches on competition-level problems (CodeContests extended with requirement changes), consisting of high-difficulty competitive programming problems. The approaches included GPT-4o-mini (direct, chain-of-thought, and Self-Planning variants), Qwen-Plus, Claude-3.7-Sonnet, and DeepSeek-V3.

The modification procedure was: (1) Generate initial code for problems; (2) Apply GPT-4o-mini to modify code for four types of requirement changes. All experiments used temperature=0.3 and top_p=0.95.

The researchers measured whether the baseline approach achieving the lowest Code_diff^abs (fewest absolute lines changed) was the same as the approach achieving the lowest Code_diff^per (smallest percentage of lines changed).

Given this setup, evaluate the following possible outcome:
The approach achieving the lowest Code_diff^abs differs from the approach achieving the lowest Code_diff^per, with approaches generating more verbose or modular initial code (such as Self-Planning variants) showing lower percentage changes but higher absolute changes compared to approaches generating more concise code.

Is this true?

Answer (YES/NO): YES